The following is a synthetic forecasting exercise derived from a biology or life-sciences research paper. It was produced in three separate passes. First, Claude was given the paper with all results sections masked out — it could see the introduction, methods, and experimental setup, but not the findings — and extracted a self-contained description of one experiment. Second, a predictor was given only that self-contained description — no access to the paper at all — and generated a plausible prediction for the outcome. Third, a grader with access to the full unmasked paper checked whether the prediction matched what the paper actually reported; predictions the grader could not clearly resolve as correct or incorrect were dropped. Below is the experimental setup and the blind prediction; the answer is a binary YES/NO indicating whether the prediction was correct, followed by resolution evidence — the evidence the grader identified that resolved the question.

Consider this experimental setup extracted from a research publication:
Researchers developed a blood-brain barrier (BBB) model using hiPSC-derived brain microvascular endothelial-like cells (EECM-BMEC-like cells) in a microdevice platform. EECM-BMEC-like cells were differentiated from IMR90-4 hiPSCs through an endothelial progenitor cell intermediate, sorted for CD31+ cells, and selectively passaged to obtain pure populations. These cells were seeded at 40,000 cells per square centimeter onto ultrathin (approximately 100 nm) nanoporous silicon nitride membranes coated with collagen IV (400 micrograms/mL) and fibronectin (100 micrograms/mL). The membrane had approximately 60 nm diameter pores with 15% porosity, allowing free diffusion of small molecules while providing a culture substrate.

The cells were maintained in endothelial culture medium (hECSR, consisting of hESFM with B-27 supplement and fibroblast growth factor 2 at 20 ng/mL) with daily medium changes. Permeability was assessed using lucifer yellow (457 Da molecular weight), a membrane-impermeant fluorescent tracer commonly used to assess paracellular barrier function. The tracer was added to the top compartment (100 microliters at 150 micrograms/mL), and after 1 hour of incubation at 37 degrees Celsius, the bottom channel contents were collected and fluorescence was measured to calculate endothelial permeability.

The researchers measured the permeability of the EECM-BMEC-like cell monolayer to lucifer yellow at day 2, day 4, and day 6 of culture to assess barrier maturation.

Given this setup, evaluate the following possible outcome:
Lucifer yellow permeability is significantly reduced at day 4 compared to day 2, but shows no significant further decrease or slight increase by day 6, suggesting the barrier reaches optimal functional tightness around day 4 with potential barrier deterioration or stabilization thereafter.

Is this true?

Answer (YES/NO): NO